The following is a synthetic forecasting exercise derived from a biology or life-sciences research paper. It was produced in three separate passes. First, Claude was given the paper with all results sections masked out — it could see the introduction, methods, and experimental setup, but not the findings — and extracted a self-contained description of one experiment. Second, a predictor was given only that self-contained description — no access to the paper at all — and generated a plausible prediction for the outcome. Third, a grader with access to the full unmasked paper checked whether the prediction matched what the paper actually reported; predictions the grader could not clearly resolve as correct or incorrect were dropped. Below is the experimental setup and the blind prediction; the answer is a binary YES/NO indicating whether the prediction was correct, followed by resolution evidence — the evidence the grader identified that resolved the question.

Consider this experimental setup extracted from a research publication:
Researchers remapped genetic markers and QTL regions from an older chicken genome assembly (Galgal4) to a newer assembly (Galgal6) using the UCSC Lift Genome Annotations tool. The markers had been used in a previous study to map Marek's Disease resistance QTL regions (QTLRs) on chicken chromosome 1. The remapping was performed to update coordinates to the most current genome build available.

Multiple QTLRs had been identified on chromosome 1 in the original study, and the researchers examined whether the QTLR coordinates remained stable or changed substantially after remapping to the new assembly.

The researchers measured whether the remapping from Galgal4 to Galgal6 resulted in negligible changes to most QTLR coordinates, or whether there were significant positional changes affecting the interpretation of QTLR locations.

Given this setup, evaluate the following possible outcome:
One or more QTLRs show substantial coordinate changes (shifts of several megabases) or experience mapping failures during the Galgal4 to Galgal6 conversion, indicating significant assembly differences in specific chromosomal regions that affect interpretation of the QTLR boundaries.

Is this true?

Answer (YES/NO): YES